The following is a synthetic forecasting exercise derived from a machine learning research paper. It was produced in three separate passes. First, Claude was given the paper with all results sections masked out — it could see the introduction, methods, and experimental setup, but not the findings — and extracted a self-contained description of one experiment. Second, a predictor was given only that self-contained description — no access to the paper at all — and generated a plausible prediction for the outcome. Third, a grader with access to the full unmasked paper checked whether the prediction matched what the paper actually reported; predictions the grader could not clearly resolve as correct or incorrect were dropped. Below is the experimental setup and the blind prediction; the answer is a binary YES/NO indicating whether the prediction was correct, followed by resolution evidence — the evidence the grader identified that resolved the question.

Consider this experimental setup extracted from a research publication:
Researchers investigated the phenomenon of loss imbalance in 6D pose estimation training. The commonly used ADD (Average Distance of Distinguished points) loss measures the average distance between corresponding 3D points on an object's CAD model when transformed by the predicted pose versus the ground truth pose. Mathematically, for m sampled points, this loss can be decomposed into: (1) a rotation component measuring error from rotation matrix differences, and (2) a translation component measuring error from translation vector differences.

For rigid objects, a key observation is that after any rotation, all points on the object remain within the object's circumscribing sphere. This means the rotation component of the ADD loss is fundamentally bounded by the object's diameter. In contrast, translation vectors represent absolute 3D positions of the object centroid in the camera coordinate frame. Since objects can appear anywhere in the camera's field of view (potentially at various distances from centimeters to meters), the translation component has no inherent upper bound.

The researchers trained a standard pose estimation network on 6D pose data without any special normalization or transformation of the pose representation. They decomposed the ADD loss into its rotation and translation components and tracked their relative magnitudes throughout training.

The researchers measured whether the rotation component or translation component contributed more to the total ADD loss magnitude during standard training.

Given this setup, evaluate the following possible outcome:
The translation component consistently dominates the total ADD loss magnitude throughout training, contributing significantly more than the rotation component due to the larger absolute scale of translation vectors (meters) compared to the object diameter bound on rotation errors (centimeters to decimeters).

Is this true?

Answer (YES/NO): YES